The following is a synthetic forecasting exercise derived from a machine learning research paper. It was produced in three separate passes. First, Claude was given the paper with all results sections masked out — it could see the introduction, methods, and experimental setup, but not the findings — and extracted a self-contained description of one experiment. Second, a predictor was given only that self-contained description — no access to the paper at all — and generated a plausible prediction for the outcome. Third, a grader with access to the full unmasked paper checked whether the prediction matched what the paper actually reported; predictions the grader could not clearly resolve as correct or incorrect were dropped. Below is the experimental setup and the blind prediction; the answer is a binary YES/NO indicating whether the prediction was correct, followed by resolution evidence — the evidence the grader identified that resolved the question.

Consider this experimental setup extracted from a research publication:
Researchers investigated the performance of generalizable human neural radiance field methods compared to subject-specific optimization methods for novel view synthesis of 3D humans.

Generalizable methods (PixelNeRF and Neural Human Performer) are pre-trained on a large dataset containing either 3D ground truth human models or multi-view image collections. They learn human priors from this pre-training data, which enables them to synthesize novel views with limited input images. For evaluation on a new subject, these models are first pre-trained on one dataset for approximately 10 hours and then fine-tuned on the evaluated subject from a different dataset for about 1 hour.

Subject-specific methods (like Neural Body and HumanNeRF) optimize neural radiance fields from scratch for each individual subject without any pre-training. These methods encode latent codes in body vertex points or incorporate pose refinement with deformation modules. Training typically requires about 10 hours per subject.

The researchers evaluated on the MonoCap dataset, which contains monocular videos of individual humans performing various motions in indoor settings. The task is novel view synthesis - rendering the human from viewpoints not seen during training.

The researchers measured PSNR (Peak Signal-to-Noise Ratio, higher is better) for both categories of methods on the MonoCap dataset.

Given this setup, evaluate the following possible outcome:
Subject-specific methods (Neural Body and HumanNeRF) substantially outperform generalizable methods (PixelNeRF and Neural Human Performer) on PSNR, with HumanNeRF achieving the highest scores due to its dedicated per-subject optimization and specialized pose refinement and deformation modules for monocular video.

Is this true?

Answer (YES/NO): YES